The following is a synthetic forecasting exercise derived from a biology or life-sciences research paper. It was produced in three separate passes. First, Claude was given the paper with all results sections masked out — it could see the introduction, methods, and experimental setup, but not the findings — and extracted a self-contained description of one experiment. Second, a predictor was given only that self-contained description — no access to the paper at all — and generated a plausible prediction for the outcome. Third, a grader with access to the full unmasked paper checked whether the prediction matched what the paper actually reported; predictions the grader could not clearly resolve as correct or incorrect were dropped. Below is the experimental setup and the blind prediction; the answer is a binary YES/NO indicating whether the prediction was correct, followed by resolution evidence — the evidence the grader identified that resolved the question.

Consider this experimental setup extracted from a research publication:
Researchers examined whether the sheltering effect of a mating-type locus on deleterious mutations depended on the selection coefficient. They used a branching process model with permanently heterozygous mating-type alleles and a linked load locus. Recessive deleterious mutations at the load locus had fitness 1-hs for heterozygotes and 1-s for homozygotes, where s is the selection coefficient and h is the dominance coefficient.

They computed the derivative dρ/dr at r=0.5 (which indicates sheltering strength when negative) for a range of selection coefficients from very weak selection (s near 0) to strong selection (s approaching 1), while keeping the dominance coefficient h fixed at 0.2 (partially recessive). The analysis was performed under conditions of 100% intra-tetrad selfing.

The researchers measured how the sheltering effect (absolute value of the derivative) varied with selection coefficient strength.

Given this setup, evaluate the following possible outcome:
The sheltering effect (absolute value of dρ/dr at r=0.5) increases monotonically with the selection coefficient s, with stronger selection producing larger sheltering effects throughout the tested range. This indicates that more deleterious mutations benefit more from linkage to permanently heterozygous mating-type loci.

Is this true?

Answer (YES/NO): NO